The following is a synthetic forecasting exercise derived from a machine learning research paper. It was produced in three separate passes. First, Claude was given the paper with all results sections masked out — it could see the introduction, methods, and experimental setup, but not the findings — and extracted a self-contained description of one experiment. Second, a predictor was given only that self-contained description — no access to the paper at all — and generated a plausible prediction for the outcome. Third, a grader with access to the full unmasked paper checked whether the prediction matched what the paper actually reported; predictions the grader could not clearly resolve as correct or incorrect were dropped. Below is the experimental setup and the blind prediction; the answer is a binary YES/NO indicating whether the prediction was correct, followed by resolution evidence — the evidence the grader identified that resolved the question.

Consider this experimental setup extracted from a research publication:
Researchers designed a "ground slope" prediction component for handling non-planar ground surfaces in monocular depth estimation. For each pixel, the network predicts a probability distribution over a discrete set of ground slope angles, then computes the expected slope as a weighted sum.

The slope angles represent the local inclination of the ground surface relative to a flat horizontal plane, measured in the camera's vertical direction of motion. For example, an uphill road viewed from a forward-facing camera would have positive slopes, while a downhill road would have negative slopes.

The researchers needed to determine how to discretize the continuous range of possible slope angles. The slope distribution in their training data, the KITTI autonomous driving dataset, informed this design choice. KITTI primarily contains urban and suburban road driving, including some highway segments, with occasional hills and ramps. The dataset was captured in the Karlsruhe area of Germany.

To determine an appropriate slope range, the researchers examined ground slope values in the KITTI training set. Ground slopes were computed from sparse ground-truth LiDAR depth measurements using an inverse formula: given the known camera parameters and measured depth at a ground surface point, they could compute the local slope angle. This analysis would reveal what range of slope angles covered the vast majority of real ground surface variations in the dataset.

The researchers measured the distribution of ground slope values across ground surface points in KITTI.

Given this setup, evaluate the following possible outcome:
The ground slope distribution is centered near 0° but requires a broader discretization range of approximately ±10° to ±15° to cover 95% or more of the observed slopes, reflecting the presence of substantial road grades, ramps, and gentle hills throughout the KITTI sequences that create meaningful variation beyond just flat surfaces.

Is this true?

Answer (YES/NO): NO